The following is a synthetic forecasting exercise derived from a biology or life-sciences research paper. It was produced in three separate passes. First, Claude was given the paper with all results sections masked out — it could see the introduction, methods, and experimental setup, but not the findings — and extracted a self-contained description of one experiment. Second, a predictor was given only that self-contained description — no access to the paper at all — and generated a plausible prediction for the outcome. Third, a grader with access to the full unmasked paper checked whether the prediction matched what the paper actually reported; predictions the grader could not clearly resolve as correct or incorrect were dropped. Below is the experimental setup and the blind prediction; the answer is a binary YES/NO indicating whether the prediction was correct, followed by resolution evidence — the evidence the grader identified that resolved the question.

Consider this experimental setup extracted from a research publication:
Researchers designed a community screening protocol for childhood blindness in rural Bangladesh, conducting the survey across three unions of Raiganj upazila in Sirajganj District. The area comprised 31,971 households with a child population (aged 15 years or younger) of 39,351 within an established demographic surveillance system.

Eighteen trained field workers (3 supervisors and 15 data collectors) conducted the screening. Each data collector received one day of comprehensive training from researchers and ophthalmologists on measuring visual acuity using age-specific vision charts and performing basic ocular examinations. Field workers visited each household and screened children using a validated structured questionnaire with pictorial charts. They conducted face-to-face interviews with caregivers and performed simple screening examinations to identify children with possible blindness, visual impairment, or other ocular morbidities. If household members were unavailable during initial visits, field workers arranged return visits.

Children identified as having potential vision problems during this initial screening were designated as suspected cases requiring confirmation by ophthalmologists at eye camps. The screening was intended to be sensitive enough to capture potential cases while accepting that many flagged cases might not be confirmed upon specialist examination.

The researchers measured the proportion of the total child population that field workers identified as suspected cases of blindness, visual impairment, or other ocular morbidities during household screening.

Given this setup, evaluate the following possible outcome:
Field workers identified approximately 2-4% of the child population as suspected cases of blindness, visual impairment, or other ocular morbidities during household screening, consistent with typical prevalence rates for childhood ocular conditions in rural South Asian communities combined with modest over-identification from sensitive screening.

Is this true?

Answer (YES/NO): NO